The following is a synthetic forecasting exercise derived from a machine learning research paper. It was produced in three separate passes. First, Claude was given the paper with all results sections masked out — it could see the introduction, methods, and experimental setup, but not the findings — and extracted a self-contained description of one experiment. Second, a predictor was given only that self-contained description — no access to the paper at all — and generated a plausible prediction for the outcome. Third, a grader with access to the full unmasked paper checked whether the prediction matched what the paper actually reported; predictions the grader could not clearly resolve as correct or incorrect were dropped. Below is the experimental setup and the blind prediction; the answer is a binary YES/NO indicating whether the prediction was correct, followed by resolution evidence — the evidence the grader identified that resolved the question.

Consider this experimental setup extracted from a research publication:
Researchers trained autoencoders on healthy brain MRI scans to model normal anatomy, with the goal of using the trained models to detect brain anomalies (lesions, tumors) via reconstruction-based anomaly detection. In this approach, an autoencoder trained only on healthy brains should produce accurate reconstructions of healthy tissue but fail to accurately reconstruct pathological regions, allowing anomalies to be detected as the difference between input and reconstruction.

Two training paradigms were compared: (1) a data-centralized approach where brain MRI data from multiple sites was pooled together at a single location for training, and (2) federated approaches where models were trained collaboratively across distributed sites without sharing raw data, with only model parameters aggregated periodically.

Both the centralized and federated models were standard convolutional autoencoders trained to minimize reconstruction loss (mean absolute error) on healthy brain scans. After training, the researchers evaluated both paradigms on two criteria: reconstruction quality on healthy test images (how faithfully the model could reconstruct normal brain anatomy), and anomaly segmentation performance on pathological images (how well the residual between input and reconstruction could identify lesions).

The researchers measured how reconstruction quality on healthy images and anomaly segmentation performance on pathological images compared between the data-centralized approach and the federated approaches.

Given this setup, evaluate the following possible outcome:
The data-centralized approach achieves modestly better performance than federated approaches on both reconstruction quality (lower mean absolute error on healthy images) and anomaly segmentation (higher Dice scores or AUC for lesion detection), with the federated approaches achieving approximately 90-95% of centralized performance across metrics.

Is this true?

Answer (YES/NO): NO